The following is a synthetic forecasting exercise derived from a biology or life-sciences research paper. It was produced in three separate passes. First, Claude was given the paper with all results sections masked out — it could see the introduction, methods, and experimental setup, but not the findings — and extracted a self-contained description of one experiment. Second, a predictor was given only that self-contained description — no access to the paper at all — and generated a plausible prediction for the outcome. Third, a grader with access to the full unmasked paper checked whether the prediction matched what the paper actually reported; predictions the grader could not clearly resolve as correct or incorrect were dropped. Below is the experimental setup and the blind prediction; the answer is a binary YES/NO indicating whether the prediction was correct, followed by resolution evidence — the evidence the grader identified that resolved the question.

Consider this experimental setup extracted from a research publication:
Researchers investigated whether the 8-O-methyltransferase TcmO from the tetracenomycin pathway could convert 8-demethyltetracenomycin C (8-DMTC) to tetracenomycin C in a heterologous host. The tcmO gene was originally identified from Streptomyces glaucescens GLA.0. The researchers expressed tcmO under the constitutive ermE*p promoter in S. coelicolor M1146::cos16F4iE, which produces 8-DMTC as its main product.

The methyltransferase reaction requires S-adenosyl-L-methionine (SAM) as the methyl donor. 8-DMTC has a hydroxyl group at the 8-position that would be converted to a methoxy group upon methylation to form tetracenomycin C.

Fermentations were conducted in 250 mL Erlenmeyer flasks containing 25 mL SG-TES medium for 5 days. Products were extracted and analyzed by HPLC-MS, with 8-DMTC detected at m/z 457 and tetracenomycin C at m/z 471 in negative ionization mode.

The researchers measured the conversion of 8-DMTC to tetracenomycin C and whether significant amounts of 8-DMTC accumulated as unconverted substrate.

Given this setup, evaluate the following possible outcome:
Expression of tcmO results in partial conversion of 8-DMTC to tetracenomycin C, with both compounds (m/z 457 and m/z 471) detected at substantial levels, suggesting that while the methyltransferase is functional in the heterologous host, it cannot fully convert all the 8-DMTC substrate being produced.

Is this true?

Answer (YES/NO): NO